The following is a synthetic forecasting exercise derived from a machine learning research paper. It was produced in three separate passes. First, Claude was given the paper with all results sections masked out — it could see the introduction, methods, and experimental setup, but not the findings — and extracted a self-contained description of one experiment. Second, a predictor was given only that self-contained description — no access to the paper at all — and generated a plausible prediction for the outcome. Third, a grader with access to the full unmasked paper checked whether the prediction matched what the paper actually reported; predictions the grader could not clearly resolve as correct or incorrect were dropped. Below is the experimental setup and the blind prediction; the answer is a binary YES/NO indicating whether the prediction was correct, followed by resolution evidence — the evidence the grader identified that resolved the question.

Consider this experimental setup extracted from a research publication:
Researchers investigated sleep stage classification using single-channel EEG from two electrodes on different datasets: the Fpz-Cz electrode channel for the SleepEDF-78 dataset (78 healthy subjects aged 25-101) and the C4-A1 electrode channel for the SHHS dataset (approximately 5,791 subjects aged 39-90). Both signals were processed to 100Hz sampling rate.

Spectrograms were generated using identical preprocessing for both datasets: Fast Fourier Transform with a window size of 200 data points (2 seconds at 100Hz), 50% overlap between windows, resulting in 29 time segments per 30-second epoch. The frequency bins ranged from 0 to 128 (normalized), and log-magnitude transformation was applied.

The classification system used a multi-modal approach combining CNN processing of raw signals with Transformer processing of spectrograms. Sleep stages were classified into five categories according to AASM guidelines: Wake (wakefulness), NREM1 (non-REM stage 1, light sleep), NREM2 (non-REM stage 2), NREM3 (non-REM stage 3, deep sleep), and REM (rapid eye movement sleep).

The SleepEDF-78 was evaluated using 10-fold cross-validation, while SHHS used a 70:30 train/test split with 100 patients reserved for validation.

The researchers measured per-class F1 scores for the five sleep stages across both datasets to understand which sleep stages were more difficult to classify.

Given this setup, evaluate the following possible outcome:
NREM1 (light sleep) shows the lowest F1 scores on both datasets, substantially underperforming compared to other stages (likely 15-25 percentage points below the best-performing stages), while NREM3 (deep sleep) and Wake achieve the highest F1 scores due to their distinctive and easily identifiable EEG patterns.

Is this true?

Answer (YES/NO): NO